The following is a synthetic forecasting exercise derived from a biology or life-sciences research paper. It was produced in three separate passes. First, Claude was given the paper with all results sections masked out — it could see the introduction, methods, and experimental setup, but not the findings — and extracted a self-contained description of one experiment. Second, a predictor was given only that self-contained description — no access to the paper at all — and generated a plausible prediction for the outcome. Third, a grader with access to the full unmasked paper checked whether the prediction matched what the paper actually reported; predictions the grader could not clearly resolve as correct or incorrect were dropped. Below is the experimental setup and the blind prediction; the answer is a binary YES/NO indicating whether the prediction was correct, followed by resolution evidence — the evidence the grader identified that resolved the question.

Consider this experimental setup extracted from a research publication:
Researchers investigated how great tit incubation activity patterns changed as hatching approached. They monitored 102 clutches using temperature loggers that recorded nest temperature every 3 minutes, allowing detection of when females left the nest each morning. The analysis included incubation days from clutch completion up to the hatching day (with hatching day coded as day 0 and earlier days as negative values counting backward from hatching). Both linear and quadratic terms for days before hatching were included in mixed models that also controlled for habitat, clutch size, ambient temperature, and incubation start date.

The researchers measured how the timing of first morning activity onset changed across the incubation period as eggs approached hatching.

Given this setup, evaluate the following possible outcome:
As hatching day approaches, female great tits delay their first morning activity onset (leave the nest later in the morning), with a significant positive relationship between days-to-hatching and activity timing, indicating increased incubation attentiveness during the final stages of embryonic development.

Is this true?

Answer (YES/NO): NO